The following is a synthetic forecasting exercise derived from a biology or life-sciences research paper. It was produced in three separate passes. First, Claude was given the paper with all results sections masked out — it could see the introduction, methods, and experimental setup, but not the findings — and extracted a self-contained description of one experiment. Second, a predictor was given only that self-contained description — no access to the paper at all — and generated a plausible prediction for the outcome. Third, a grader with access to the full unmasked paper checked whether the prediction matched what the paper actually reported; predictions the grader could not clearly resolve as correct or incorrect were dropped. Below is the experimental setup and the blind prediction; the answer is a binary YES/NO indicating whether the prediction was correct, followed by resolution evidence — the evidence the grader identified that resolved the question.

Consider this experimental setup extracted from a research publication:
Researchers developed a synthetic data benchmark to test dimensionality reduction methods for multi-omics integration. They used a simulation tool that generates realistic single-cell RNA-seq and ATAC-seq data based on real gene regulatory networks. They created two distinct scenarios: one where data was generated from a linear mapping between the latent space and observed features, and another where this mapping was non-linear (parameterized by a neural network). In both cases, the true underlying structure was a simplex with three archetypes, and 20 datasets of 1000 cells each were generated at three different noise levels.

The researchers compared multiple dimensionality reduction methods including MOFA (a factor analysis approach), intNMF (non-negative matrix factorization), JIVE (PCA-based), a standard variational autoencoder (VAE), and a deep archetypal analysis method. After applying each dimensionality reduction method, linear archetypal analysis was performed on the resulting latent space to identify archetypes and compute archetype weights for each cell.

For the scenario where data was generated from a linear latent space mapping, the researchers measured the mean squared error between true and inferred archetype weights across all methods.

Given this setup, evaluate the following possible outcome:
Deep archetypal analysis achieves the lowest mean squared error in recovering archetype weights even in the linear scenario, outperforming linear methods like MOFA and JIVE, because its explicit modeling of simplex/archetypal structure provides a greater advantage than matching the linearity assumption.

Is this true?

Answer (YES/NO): NO